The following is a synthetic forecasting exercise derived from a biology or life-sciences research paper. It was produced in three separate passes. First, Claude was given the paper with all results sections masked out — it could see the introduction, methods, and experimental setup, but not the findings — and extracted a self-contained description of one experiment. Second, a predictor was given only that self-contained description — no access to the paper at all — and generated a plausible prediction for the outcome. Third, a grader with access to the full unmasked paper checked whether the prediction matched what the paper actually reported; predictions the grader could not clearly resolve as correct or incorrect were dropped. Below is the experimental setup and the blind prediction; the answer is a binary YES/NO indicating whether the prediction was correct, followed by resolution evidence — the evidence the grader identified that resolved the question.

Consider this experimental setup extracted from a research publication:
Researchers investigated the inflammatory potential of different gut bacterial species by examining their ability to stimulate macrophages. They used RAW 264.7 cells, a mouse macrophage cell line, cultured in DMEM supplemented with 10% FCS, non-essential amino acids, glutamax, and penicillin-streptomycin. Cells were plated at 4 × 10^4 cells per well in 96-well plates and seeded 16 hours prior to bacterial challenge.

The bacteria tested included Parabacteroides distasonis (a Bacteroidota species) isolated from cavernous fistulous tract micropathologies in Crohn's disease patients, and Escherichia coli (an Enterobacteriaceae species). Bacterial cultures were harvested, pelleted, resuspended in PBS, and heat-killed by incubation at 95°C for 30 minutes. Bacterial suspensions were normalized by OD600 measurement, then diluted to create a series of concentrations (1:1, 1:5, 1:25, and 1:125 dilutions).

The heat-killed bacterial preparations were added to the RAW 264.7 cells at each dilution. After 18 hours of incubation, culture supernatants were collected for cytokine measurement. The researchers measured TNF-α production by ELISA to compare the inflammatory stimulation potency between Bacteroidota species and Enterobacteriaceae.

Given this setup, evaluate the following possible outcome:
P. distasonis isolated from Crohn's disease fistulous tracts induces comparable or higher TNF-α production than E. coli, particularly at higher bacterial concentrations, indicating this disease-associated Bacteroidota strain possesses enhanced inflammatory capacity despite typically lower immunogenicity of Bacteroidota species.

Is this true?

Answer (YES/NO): NO